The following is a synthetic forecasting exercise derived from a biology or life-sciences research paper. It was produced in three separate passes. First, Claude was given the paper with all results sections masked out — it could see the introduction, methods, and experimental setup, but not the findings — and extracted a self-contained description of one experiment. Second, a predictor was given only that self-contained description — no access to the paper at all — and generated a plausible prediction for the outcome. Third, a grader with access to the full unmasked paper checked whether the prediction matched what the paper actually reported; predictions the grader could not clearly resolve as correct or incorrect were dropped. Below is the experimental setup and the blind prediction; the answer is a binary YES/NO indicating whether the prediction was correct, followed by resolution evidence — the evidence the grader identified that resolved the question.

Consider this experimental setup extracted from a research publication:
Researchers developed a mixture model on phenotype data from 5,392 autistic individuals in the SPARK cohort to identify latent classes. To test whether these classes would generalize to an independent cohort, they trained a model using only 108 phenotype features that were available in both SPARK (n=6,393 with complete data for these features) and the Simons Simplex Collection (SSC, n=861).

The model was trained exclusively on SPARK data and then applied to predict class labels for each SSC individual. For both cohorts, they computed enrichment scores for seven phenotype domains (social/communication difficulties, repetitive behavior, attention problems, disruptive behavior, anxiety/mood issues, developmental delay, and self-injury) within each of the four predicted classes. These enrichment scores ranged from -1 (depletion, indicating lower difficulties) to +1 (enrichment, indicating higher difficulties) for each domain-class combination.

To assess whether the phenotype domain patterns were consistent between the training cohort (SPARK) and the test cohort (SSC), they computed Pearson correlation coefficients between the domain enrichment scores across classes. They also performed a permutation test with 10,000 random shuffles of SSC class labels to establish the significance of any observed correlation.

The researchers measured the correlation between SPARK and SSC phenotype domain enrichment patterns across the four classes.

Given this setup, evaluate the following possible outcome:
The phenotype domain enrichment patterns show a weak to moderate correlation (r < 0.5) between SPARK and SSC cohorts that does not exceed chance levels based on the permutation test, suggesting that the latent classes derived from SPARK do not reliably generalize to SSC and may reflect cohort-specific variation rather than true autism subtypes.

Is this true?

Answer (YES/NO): NO